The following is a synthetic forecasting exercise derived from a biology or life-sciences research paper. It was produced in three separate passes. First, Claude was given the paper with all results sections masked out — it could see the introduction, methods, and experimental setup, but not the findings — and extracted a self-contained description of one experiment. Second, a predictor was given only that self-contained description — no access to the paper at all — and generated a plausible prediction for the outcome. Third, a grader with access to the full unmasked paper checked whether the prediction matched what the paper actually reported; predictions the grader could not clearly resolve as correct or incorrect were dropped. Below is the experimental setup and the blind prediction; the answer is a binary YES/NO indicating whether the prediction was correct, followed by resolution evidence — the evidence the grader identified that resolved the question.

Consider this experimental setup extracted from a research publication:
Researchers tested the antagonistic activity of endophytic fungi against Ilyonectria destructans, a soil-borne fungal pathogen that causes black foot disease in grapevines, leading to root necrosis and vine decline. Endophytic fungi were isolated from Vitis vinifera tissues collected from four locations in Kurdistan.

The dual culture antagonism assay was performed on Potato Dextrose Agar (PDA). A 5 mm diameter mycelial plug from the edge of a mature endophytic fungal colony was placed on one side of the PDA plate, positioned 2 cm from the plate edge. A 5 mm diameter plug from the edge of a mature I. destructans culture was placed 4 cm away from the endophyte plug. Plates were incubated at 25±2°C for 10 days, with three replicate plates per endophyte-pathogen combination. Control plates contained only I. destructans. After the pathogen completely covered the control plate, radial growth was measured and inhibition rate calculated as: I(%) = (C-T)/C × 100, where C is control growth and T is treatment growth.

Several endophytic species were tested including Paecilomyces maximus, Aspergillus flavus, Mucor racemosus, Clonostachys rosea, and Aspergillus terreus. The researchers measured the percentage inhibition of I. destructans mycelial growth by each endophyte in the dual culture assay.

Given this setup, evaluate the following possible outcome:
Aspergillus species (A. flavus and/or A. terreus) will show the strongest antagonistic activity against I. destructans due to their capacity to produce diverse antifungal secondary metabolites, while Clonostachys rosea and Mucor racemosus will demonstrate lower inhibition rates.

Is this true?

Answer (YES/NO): NO